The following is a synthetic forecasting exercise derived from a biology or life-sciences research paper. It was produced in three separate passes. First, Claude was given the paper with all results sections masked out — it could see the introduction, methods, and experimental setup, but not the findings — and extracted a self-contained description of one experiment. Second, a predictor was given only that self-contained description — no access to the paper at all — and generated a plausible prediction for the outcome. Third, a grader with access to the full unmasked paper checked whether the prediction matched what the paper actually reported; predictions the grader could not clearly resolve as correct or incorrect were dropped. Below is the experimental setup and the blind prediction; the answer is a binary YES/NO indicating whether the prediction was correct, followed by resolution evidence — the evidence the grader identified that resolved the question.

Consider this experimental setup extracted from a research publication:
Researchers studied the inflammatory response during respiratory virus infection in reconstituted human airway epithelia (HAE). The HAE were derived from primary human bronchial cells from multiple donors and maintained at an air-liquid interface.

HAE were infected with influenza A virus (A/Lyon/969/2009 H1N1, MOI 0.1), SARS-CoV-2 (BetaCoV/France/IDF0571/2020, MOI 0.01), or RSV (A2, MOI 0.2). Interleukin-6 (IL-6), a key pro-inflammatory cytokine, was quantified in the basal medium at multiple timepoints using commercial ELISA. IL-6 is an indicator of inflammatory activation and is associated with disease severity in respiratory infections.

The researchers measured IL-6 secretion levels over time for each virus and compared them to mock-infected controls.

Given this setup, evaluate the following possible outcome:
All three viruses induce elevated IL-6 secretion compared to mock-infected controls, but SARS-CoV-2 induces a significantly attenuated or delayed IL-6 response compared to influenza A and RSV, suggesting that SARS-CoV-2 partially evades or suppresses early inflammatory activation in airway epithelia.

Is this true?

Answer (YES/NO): YES